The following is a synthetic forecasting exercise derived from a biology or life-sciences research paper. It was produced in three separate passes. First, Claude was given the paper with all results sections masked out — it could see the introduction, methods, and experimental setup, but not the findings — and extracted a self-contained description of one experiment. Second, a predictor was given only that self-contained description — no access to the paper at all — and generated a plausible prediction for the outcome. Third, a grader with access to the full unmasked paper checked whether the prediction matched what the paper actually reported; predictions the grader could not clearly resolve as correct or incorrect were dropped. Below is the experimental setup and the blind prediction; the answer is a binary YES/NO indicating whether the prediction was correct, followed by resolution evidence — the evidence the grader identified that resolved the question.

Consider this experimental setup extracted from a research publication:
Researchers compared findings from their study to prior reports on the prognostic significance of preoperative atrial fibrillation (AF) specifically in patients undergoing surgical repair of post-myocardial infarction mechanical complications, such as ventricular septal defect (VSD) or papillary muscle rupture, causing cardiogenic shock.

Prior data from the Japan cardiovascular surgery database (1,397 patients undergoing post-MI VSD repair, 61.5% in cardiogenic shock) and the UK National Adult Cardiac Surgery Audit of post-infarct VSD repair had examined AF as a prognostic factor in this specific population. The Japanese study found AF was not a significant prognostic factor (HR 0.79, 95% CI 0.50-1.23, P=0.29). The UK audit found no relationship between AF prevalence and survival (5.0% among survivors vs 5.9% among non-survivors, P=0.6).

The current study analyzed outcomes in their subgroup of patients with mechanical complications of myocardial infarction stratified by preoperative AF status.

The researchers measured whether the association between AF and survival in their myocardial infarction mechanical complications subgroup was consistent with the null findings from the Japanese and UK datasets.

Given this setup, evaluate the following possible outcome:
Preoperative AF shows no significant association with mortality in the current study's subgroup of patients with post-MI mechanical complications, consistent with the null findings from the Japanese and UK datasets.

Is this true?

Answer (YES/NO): YES